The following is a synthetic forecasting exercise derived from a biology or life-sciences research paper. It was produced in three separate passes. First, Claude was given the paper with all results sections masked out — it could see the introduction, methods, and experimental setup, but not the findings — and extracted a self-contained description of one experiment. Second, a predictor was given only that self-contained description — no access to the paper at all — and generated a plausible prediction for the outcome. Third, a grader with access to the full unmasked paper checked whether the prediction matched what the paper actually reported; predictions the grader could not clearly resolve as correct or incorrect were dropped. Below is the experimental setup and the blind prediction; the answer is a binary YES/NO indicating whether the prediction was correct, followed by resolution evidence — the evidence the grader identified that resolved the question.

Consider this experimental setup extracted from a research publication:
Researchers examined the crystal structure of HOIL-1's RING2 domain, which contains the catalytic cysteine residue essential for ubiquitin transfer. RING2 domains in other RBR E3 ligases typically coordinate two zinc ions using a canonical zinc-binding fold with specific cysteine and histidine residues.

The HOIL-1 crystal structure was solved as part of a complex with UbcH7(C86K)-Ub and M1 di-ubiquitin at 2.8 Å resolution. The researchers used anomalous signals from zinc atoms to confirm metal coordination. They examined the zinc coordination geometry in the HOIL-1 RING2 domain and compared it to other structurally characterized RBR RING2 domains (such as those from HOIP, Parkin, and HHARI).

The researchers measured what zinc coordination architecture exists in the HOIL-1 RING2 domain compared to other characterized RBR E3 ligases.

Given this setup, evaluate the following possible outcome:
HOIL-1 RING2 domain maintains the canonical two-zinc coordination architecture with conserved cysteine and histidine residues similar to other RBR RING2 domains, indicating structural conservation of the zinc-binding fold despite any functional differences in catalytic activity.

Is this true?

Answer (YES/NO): NO